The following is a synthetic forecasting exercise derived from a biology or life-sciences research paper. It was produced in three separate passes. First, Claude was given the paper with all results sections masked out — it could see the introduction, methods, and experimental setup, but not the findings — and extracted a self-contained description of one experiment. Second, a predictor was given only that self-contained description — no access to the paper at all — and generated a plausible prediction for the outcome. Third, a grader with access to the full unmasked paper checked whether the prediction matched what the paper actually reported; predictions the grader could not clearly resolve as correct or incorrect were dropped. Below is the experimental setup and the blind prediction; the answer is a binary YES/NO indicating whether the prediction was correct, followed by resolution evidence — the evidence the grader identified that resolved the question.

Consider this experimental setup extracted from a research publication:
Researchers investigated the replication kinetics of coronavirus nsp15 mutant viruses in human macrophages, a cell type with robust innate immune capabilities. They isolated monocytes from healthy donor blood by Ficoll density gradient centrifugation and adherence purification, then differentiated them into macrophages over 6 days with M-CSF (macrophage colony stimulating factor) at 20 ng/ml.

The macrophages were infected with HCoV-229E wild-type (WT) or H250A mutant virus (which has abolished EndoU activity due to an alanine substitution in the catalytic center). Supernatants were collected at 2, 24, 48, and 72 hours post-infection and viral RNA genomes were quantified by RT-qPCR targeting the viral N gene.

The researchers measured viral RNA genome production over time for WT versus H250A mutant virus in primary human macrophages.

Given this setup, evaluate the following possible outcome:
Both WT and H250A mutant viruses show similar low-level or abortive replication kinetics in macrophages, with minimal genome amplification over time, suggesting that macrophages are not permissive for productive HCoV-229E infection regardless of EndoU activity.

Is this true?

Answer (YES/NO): NO